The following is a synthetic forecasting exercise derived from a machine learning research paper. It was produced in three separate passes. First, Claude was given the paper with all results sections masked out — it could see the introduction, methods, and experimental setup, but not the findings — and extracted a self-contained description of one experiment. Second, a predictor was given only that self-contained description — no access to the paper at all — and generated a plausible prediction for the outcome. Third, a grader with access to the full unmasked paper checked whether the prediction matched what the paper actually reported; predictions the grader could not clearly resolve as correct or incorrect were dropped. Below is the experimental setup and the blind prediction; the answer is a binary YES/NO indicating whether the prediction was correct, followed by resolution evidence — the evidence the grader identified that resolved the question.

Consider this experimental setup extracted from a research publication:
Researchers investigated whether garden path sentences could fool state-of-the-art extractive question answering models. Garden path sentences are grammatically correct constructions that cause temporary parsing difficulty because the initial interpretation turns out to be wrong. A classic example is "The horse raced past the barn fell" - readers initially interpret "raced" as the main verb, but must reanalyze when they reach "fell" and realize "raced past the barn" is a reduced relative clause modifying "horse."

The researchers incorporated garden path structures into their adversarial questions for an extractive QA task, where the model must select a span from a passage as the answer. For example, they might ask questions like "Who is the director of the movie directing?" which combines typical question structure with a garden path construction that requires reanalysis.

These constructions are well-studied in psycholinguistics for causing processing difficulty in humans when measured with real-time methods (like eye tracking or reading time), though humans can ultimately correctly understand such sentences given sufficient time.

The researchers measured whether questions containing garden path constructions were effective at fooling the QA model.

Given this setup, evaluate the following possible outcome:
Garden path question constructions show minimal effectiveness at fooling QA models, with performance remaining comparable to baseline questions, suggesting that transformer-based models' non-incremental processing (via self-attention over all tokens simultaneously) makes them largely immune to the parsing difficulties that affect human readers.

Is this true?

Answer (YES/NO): NO